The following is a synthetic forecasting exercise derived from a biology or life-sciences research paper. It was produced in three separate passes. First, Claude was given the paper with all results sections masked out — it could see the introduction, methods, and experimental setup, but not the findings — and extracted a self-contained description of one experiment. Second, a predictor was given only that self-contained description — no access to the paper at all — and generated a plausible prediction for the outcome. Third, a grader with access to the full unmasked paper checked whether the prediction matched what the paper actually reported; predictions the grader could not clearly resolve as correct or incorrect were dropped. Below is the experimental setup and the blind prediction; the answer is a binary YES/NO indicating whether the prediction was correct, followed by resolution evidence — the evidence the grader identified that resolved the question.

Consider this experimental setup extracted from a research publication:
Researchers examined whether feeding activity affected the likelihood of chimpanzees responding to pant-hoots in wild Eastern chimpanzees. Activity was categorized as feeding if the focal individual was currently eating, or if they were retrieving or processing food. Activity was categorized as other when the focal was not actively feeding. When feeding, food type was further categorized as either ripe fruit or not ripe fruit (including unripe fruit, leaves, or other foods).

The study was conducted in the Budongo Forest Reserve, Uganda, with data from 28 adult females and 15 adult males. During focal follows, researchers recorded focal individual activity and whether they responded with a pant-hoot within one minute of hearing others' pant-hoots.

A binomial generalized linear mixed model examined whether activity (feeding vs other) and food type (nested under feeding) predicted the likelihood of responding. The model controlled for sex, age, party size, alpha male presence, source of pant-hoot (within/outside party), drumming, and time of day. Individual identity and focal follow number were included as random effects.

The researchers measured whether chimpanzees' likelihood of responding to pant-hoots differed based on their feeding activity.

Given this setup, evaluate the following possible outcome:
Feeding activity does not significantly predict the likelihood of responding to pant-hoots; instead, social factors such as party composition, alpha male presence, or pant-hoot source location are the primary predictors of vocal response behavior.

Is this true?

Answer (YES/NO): NO